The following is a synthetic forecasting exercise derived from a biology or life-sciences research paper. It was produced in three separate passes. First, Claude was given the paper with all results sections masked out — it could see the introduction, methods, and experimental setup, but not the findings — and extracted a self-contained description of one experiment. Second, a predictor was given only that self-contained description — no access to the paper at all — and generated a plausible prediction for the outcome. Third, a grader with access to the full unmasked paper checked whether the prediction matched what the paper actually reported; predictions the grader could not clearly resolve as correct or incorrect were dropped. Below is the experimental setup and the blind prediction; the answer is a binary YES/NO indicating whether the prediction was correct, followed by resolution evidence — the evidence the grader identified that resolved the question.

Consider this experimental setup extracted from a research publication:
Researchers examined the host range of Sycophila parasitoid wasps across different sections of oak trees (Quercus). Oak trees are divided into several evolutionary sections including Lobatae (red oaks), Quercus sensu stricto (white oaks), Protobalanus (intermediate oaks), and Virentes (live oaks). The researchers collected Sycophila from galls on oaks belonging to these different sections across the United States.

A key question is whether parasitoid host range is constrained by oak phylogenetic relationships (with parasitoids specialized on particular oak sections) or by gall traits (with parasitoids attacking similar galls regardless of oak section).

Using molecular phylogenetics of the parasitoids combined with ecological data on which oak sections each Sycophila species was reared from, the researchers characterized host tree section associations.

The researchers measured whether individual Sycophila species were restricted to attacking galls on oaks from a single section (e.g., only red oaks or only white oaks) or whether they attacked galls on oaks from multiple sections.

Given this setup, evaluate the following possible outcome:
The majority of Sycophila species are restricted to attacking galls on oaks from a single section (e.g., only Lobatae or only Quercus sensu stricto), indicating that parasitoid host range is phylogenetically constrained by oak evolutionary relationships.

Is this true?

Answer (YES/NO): NO